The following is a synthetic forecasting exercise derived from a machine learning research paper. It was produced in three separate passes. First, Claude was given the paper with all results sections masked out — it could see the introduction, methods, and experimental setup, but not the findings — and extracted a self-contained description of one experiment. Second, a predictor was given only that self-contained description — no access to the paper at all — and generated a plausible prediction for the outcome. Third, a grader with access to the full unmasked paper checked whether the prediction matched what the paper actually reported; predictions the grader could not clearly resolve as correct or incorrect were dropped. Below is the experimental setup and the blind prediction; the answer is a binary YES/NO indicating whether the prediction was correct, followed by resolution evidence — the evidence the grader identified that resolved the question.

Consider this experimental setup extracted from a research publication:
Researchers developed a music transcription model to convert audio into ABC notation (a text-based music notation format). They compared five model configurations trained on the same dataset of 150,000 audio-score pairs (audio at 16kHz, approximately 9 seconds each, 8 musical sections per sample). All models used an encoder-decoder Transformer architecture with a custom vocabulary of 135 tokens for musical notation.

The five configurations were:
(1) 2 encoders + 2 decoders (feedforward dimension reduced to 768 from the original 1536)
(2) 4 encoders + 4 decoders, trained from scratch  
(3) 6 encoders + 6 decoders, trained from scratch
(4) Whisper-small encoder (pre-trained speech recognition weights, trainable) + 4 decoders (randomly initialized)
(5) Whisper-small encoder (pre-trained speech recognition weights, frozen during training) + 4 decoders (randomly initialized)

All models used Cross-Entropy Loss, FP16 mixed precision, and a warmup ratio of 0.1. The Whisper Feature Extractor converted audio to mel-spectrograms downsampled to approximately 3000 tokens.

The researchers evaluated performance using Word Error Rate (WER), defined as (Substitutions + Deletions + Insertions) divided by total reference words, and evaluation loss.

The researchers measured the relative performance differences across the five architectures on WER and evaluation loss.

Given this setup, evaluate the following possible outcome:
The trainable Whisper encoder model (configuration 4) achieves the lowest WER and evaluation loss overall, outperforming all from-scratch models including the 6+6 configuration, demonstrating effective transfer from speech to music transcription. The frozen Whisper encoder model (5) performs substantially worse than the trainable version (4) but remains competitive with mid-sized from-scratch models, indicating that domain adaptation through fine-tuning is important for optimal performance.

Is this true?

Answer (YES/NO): NO